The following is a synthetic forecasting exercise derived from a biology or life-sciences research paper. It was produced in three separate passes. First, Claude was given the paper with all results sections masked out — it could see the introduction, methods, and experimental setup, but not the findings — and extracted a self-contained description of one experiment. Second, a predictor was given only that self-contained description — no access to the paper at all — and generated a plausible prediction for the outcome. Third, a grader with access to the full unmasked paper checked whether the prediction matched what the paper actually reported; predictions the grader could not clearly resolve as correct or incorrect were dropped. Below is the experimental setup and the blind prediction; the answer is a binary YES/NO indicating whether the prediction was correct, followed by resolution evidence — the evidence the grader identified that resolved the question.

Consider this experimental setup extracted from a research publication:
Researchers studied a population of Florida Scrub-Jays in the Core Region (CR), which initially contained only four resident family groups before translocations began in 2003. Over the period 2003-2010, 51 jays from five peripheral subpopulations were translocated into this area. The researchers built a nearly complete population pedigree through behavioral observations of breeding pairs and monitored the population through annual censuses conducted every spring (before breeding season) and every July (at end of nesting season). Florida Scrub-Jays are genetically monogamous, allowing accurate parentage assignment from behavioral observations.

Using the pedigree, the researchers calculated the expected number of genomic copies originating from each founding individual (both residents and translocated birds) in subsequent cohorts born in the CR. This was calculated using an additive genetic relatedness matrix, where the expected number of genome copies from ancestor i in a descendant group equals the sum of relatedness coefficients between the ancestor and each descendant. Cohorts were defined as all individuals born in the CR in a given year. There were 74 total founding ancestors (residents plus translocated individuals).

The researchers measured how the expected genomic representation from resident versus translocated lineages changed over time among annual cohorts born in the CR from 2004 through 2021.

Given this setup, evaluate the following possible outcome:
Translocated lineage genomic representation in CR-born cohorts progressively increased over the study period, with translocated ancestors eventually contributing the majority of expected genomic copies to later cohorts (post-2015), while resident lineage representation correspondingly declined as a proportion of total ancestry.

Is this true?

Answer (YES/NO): YES